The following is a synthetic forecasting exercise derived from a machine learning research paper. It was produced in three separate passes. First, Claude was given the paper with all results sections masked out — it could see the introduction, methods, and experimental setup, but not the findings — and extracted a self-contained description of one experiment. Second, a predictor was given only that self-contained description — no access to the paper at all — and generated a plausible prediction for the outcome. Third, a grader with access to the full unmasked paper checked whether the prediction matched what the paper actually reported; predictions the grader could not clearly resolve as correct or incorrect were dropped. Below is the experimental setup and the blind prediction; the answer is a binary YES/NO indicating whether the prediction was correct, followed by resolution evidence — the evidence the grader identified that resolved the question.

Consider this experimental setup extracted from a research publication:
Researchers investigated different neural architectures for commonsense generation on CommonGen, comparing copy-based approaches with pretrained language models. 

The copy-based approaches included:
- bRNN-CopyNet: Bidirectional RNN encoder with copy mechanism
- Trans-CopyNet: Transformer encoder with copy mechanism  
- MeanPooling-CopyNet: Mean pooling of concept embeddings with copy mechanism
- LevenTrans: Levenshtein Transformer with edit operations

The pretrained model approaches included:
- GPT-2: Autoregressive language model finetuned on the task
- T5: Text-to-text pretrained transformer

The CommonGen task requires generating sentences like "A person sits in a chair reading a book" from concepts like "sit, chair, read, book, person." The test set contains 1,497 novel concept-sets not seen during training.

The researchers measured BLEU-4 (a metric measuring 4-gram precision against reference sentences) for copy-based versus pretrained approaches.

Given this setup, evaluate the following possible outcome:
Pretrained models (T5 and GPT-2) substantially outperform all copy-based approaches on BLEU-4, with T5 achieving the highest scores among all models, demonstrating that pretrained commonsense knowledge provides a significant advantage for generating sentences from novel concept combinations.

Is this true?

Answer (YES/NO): NO